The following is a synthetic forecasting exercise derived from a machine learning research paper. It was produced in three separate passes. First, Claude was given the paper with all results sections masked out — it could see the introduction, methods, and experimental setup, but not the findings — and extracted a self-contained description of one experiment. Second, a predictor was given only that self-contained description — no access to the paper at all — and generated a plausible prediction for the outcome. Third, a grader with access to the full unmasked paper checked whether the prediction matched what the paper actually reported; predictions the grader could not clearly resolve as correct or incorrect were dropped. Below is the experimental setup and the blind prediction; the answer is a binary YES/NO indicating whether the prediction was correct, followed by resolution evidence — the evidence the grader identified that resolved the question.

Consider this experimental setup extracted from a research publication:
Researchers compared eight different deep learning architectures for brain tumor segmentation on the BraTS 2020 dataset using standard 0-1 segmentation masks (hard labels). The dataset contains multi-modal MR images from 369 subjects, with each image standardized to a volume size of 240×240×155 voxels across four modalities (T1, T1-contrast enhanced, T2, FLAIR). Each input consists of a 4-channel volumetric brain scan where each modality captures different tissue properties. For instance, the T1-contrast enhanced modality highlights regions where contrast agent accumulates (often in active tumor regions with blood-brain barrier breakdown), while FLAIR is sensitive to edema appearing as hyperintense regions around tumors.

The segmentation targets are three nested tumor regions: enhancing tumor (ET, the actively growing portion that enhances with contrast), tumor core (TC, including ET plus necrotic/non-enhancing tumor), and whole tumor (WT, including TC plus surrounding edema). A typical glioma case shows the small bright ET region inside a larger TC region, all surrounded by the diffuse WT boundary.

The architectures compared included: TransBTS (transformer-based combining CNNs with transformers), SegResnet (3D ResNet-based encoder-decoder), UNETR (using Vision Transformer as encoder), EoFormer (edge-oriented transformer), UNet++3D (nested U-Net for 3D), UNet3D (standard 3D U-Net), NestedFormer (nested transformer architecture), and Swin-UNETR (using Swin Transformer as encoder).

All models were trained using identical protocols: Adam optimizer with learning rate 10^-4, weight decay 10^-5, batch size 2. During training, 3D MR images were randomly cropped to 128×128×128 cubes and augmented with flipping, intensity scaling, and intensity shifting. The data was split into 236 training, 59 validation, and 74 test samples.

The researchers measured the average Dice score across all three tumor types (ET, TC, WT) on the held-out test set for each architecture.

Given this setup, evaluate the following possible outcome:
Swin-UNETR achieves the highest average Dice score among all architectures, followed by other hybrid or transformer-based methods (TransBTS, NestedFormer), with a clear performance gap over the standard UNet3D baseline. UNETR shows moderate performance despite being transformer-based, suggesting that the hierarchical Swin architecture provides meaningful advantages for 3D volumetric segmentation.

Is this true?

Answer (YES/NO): NO